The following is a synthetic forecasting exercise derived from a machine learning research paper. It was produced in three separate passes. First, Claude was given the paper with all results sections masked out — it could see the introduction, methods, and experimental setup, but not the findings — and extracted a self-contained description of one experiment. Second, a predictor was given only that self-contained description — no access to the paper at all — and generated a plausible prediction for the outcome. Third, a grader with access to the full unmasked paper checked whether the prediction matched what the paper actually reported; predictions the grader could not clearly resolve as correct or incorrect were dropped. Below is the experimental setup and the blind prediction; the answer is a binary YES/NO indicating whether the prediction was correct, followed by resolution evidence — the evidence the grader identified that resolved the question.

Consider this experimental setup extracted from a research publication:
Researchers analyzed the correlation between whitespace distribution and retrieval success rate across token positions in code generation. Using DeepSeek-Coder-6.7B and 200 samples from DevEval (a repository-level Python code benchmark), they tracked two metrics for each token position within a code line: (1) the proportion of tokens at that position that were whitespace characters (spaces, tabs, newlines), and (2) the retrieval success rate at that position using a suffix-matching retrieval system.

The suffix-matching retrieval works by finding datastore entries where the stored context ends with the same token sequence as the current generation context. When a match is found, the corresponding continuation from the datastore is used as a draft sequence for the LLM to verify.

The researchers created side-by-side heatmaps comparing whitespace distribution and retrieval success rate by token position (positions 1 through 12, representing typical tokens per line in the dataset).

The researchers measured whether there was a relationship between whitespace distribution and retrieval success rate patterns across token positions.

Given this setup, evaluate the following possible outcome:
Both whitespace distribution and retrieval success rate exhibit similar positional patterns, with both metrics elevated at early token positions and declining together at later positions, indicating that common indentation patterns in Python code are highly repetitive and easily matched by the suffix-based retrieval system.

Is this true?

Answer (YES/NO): NO